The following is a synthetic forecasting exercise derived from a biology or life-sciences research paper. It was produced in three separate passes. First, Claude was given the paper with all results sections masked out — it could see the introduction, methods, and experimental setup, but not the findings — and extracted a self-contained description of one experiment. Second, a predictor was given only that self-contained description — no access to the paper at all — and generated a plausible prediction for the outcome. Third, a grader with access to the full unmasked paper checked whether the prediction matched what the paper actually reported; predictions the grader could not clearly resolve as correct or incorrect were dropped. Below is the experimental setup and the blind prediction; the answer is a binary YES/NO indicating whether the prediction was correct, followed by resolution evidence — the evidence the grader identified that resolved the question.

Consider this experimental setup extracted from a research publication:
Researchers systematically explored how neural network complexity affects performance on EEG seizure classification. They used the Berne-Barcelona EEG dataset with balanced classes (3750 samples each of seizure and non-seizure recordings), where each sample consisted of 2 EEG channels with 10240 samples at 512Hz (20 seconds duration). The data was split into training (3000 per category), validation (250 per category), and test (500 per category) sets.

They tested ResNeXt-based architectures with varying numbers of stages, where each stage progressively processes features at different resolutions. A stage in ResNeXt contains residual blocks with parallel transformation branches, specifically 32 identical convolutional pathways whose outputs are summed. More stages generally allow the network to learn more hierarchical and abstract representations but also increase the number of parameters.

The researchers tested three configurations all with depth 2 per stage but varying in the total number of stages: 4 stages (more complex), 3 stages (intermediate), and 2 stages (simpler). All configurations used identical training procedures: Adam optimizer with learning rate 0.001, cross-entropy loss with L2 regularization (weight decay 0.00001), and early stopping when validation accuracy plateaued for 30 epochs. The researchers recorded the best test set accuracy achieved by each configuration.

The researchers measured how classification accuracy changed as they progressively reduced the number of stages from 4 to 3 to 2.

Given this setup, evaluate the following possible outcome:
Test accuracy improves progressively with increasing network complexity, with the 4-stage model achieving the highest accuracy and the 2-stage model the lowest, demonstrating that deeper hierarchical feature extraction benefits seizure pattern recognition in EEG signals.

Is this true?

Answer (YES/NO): NO